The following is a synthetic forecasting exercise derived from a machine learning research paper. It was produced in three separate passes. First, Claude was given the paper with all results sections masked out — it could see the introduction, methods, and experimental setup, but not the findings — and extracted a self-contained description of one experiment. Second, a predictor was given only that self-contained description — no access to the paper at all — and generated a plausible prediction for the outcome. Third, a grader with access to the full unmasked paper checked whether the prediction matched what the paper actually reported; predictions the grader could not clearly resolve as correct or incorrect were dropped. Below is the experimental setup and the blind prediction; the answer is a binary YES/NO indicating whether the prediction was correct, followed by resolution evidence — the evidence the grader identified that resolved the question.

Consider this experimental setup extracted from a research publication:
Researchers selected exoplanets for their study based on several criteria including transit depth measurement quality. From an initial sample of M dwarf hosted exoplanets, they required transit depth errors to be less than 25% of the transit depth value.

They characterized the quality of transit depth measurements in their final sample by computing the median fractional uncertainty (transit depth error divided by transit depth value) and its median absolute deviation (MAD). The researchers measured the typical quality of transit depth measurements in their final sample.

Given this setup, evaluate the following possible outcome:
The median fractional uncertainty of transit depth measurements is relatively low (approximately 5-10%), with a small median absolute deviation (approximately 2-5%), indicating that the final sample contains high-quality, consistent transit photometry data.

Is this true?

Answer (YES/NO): YES